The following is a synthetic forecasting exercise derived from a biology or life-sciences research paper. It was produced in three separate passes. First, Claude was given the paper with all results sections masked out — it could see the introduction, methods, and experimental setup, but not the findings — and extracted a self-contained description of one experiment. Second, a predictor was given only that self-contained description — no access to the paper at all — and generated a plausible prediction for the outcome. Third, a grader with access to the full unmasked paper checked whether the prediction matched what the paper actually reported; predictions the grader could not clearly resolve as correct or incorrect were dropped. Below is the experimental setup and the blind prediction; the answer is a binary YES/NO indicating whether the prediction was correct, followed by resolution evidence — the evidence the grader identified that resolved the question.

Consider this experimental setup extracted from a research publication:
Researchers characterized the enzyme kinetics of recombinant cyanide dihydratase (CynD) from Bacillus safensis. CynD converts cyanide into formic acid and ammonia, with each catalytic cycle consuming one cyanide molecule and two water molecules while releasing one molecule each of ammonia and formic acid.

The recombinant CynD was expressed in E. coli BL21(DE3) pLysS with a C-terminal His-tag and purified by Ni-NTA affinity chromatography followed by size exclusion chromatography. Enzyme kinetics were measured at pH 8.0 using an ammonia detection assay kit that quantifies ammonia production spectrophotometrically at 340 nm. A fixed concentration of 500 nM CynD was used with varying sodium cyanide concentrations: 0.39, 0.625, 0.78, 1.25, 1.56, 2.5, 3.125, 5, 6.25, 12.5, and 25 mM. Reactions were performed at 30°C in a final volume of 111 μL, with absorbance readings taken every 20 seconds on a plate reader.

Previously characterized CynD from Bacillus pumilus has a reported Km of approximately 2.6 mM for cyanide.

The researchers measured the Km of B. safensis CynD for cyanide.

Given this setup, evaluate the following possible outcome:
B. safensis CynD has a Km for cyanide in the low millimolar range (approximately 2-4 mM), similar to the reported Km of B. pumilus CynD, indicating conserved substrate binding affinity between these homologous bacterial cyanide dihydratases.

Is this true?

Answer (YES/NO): YES